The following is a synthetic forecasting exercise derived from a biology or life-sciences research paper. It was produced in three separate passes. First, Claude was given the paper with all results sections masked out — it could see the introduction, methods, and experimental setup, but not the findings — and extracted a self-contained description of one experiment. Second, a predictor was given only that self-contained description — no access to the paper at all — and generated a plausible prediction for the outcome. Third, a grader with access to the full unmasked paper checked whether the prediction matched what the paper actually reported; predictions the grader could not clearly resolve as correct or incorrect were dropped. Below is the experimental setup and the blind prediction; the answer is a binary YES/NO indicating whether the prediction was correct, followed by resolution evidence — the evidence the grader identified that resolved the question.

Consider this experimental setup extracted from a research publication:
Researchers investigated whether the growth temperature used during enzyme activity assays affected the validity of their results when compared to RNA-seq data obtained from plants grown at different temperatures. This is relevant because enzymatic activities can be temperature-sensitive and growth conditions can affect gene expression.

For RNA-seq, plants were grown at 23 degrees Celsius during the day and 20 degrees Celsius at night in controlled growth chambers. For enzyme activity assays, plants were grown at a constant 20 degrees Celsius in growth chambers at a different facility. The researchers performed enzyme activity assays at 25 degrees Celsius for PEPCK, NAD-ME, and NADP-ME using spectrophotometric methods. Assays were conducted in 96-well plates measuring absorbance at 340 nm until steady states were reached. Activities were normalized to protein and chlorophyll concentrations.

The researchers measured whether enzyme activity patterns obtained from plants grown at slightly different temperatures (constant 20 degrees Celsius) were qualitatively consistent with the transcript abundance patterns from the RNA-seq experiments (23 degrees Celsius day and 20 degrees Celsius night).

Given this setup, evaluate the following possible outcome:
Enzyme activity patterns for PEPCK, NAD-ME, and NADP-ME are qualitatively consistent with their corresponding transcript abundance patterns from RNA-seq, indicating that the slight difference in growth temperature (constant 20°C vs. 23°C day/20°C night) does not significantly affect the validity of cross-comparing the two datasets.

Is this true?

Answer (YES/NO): NO